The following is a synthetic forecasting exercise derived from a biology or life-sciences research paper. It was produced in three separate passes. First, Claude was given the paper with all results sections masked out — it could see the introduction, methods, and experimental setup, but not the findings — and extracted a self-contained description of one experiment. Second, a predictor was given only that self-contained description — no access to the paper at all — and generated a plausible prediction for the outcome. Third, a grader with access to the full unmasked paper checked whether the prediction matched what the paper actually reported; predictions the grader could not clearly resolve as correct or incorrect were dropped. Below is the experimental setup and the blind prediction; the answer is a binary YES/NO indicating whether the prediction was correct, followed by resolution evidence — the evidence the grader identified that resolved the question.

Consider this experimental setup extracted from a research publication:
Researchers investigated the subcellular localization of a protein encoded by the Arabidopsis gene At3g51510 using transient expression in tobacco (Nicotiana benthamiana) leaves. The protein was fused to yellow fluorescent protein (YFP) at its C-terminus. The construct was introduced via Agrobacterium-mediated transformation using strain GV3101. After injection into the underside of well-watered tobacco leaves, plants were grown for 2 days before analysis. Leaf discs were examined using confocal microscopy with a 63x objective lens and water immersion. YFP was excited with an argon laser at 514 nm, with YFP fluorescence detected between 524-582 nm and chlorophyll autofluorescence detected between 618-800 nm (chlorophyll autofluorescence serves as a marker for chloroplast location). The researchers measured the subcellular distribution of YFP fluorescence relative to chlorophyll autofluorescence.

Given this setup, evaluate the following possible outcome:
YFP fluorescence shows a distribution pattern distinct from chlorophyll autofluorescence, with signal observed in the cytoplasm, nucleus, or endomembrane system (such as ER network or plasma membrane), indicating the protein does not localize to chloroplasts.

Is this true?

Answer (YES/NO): NO